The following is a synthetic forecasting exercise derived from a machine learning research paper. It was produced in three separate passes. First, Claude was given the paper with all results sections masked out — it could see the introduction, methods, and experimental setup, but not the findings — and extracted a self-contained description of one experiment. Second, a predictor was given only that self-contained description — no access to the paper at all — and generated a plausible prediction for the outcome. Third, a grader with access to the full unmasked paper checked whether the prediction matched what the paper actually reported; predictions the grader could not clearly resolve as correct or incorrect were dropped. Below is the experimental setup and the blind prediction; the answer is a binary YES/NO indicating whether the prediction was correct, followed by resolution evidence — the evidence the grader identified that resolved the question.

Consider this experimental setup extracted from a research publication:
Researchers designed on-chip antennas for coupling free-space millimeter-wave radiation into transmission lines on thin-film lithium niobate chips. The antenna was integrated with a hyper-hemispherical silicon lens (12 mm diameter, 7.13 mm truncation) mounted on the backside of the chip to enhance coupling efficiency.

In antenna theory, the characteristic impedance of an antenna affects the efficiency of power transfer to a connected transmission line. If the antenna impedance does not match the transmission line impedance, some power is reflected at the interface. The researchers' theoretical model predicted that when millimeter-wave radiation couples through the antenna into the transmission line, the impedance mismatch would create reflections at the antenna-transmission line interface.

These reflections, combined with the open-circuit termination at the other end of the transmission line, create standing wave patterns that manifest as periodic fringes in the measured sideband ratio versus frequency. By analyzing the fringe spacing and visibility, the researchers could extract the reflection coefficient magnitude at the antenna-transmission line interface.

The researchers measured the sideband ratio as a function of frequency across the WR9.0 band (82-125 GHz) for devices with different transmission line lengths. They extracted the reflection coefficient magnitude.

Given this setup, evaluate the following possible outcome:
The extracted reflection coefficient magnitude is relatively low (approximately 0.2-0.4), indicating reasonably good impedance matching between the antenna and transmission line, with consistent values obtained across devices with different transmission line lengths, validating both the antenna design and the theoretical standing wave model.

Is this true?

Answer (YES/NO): NO